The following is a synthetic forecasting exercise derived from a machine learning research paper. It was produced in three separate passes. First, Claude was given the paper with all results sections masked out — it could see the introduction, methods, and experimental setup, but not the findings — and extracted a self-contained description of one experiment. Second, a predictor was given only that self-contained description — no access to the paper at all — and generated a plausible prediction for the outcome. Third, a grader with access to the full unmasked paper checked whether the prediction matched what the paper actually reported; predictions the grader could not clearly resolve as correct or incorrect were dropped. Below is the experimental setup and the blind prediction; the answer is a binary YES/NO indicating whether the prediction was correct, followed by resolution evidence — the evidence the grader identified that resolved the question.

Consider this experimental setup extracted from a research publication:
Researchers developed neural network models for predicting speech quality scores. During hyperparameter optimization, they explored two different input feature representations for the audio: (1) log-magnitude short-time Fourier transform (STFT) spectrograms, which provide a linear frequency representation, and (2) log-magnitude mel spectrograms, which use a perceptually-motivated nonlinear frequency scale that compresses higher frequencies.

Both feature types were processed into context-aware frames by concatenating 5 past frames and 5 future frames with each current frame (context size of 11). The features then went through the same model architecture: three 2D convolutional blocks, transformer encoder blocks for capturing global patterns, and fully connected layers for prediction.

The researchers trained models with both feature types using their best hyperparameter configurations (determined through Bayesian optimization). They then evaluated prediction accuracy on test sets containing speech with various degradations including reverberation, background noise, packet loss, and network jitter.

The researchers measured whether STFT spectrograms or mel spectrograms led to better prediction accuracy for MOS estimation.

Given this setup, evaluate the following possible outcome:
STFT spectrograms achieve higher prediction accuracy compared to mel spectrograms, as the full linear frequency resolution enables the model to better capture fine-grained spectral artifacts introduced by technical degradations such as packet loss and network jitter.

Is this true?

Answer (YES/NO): NO